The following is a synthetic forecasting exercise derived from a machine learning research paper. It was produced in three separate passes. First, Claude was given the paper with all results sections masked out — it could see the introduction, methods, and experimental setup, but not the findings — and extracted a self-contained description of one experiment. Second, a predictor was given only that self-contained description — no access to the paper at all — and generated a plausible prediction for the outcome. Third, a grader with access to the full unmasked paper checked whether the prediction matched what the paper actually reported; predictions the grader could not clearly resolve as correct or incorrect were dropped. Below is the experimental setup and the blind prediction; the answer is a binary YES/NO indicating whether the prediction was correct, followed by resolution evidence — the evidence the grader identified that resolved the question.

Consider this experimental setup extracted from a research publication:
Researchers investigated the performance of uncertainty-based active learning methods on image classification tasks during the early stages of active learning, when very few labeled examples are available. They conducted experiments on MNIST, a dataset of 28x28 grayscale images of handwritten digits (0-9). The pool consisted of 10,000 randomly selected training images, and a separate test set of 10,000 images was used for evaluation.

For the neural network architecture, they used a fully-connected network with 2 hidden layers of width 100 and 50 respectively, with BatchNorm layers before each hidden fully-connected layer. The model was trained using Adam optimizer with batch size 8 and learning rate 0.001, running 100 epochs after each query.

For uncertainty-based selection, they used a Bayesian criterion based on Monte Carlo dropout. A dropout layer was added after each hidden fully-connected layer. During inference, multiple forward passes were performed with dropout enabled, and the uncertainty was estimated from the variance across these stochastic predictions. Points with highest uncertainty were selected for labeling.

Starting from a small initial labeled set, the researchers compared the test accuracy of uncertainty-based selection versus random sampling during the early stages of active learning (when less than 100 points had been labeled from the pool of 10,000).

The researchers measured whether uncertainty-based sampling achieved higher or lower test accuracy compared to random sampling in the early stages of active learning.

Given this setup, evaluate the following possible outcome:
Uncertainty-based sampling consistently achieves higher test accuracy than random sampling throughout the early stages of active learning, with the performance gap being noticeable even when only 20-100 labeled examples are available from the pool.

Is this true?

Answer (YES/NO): NO